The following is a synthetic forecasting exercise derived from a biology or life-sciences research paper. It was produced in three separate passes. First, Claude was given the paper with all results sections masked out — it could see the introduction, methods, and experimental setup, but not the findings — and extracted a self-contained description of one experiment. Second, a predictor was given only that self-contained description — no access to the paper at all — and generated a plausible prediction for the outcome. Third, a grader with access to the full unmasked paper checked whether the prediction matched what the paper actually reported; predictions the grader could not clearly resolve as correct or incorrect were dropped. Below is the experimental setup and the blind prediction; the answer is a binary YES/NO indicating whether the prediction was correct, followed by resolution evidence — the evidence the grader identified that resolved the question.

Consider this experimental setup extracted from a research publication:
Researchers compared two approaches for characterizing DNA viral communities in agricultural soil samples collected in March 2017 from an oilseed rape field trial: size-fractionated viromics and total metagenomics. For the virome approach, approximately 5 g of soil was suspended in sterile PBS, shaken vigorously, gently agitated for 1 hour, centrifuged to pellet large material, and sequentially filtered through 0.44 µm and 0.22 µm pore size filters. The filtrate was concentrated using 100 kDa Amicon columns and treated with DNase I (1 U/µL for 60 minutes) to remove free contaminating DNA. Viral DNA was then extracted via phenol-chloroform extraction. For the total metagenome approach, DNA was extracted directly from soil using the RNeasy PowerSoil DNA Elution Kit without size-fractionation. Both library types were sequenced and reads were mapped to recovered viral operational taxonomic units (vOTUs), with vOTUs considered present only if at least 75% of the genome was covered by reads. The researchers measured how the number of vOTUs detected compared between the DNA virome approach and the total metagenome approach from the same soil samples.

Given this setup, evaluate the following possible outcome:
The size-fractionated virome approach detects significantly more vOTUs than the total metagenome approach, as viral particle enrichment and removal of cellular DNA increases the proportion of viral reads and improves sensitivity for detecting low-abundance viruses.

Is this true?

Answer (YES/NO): YES